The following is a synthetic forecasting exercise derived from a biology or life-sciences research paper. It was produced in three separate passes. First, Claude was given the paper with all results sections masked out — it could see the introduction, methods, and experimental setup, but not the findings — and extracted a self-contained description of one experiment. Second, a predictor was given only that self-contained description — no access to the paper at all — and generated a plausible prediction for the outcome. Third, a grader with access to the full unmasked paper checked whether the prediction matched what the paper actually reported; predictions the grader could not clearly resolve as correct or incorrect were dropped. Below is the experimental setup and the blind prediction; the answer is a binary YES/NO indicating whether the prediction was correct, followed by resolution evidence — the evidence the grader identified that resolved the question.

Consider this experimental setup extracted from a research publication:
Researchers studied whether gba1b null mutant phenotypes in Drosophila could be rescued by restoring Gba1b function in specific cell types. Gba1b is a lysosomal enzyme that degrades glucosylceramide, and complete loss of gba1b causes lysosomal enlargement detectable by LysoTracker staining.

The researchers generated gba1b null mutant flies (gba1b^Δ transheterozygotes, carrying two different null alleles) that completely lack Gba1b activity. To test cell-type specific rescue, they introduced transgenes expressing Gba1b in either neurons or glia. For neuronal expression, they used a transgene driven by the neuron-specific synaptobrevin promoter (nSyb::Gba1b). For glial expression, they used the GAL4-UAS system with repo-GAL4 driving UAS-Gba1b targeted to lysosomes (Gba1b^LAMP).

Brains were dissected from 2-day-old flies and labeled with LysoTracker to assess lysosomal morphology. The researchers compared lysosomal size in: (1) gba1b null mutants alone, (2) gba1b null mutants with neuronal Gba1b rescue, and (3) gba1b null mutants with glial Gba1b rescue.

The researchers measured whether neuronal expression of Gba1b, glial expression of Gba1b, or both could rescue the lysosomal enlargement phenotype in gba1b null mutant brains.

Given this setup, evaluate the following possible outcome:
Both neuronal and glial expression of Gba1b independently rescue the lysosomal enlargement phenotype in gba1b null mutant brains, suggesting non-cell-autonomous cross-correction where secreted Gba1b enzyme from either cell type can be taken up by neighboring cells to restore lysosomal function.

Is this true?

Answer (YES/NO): YES